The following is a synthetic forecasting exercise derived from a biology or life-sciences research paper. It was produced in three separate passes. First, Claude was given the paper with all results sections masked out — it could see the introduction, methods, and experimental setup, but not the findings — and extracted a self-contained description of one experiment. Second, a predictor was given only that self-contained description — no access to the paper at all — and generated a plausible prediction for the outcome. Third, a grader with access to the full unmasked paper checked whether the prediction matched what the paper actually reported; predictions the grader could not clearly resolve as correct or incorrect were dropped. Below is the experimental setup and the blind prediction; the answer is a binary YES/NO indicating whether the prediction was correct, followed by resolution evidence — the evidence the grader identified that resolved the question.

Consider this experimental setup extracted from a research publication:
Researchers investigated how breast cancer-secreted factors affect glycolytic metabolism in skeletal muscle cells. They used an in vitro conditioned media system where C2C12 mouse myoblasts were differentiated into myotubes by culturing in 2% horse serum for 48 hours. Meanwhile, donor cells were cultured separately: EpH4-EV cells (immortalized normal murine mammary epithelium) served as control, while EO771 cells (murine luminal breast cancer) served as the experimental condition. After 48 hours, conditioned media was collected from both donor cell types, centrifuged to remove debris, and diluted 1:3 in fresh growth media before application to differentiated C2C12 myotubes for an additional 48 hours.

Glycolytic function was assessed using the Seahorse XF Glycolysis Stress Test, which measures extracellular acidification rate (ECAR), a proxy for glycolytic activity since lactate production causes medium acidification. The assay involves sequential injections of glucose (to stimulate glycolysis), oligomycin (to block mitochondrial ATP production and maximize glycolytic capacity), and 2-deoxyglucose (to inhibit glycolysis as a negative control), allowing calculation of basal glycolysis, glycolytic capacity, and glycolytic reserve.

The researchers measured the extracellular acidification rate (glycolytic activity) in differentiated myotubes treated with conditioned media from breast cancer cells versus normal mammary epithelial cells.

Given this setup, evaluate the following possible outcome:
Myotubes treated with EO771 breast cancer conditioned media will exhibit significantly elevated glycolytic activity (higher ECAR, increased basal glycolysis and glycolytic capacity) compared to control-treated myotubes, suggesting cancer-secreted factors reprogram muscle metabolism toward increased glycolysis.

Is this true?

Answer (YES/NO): NO